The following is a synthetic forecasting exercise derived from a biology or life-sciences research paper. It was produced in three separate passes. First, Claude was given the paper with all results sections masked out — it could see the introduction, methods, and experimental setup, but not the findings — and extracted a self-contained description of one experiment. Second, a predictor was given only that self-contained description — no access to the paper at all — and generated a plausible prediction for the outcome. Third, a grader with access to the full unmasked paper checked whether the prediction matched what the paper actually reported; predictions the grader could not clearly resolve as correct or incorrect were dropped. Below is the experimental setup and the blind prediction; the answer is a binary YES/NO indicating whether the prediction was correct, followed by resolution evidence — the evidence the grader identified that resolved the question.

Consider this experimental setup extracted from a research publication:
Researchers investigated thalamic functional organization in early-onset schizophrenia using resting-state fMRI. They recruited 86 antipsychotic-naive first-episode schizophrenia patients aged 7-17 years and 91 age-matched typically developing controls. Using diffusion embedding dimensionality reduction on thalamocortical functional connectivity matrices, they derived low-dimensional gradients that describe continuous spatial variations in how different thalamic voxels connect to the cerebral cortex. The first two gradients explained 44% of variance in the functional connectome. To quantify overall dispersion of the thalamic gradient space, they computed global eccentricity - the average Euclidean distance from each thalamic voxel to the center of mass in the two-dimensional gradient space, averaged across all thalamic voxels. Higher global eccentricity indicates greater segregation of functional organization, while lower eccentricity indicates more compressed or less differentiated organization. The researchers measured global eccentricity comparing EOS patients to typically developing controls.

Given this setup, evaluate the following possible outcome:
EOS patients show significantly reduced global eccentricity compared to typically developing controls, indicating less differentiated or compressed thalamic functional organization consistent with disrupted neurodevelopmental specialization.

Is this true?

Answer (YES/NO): NO